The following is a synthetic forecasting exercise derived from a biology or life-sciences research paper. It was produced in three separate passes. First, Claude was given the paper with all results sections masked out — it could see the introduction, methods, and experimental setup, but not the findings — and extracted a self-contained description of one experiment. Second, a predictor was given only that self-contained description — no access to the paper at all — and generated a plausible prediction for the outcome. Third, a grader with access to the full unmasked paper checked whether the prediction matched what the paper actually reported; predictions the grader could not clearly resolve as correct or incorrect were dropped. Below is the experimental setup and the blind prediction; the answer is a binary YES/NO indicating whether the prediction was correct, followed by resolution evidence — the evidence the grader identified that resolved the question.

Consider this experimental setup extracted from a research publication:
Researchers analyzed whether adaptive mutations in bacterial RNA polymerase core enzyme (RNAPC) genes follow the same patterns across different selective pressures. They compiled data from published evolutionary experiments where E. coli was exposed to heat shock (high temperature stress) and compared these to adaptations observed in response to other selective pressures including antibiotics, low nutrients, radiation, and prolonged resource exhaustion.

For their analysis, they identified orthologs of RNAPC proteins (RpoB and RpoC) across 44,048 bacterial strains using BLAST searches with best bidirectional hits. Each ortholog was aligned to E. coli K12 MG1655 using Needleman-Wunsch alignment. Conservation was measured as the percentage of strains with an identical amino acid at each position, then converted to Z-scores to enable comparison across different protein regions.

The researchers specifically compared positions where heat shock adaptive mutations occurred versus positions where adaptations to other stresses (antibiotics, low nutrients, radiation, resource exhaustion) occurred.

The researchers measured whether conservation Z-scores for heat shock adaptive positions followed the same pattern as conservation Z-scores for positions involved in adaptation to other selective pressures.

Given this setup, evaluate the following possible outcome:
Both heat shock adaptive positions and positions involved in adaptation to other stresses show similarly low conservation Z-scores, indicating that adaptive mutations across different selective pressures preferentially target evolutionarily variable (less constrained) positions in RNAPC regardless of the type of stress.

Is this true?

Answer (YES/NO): NO